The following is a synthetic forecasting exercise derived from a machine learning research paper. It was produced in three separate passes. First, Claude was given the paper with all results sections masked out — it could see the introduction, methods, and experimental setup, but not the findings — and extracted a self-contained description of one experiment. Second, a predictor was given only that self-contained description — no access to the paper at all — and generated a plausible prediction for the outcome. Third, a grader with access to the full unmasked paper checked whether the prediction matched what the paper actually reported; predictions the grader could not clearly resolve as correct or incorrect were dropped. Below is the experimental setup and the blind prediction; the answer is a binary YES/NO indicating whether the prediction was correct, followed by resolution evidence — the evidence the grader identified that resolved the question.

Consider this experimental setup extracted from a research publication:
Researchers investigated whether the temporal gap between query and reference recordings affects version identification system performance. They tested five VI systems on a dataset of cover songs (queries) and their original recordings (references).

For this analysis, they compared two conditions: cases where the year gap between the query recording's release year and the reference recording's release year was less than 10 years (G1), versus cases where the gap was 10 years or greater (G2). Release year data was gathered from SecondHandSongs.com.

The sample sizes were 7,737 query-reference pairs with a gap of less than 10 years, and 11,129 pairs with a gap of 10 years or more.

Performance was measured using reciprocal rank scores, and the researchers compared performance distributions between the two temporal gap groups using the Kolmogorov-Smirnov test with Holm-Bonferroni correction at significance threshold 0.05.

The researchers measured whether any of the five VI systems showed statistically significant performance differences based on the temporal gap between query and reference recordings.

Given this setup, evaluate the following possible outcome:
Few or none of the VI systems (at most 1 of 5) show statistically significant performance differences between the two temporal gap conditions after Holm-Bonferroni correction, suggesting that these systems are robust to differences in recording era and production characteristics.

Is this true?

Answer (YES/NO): NO